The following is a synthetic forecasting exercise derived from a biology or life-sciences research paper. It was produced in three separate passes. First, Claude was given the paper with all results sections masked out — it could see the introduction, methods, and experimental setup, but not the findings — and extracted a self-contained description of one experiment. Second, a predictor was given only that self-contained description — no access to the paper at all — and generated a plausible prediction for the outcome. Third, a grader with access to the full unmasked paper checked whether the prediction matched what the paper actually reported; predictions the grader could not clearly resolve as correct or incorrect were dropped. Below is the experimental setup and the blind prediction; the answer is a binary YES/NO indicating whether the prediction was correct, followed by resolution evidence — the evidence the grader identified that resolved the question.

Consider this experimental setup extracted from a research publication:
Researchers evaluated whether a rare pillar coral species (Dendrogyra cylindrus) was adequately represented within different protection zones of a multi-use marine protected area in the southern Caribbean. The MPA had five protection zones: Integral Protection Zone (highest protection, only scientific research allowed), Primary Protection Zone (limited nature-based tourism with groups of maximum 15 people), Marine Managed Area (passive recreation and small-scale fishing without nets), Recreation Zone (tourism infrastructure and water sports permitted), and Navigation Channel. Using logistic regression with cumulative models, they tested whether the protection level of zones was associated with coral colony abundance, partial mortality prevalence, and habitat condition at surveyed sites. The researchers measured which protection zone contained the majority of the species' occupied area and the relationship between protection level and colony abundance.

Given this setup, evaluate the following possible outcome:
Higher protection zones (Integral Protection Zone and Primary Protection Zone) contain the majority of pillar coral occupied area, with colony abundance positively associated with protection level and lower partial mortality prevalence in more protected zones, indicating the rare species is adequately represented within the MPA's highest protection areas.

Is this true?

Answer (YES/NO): NO